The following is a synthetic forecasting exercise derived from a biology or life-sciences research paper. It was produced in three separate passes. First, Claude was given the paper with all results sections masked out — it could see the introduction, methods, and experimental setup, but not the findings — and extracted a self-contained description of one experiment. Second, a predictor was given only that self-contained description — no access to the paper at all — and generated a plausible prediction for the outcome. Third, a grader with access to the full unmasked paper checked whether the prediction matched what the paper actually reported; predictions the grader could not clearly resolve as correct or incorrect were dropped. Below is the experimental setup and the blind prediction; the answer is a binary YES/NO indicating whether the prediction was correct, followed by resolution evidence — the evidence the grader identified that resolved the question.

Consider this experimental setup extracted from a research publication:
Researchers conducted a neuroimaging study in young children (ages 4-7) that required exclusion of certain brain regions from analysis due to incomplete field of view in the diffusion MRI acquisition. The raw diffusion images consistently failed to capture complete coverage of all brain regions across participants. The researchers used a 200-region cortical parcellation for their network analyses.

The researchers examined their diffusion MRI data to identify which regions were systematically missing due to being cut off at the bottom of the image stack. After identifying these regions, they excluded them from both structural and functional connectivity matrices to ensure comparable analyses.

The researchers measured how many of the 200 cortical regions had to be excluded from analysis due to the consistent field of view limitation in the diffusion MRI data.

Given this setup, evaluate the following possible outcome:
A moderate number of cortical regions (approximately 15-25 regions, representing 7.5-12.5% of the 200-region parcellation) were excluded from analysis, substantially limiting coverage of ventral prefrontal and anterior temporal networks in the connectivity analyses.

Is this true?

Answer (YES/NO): NO